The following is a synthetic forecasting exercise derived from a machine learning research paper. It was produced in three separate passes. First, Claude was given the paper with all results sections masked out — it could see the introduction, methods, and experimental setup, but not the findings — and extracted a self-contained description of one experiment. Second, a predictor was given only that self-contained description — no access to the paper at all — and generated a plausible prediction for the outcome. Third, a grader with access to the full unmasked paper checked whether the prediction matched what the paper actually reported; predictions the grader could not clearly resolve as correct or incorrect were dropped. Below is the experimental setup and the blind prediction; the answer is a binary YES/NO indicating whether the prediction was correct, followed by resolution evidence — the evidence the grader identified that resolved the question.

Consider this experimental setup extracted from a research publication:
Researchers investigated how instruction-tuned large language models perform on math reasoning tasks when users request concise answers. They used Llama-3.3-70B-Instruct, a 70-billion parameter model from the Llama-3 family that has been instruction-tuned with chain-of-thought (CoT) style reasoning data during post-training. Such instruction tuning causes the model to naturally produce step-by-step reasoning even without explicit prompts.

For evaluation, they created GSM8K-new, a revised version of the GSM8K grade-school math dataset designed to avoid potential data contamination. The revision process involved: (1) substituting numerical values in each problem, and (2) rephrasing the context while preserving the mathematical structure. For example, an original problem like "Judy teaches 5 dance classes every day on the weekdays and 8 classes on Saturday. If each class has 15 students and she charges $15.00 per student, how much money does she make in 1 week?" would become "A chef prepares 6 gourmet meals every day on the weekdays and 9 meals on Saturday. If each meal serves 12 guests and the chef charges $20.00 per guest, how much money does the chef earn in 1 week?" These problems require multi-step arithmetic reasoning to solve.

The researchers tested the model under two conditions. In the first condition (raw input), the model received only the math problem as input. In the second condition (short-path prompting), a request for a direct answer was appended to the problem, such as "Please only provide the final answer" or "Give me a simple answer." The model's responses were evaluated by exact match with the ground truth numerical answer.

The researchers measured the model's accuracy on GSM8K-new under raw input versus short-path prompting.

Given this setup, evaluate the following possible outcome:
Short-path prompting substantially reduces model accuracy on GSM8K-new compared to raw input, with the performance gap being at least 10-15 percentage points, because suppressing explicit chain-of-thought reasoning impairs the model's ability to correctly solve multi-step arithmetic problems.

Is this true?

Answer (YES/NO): YES